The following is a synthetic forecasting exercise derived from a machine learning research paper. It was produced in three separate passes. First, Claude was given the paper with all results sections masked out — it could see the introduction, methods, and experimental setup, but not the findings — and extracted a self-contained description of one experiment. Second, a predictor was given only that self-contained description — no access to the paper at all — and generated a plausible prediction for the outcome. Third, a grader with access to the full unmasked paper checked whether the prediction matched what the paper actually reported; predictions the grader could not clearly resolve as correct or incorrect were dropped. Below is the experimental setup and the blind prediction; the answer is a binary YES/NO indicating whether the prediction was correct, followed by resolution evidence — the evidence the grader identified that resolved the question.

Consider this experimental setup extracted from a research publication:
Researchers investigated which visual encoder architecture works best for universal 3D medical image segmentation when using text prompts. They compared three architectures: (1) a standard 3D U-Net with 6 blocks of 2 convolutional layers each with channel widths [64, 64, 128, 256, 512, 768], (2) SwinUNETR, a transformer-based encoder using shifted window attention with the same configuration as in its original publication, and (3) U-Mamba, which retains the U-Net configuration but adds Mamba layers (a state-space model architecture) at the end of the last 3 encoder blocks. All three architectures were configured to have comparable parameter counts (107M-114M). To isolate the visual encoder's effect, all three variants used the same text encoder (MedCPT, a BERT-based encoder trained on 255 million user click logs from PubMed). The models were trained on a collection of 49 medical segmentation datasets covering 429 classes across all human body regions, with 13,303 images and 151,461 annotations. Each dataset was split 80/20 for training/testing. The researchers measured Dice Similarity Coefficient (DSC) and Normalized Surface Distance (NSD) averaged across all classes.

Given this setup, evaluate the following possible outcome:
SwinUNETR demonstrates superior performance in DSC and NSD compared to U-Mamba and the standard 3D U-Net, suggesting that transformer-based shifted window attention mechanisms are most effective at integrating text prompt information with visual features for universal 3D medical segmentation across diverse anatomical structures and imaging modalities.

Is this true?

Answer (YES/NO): NO